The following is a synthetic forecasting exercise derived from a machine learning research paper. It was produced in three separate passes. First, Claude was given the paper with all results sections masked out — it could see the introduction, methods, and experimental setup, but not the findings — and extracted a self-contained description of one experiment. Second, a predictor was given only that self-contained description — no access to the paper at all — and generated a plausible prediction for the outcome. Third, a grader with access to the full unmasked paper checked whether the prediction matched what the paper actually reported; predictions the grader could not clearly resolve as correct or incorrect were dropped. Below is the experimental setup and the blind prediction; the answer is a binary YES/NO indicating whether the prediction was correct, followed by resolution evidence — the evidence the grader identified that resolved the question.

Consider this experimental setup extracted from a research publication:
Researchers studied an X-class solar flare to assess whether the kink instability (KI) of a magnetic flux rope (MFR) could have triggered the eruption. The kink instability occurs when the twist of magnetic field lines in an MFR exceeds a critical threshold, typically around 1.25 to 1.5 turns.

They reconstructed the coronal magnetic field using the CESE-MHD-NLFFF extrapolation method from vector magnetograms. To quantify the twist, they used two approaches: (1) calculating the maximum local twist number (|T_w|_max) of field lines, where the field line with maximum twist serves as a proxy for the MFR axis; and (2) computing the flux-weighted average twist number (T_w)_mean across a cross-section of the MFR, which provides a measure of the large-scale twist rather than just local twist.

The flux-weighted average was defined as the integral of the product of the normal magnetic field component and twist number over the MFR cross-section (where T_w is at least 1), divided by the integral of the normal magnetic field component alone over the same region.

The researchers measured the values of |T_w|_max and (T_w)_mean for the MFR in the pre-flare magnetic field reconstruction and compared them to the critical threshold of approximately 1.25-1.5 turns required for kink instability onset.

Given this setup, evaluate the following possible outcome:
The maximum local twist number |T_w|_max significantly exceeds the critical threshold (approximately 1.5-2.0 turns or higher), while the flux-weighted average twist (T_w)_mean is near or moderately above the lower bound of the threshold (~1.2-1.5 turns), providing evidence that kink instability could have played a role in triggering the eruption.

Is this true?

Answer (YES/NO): NO